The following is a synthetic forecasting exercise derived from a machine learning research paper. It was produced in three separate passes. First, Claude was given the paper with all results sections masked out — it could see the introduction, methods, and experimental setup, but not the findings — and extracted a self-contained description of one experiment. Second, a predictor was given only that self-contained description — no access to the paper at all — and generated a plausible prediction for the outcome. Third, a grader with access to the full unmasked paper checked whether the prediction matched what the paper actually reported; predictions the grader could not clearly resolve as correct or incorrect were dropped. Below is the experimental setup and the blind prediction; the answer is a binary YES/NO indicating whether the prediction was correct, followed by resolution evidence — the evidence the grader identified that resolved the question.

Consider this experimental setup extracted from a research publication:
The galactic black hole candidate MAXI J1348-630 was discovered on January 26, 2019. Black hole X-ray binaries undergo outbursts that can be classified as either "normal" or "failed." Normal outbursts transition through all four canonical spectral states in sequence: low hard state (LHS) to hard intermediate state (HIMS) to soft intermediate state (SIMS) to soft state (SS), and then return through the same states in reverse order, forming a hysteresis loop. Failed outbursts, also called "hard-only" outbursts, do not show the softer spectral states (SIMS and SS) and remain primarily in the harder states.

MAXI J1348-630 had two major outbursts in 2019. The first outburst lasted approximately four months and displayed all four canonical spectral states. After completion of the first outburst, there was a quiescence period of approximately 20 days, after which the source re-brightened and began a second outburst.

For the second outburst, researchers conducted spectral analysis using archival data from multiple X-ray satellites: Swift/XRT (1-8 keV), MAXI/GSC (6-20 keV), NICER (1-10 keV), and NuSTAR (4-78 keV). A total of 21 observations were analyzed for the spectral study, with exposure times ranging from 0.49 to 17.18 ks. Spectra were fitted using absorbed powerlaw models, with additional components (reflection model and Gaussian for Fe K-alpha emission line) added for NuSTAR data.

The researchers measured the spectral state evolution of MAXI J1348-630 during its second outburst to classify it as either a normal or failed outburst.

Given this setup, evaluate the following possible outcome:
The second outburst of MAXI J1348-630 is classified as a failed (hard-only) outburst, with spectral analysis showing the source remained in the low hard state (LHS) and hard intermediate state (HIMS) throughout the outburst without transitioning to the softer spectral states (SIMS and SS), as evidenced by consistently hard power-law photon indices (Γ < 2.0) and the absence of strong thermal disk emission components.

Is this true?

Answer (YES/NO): NO